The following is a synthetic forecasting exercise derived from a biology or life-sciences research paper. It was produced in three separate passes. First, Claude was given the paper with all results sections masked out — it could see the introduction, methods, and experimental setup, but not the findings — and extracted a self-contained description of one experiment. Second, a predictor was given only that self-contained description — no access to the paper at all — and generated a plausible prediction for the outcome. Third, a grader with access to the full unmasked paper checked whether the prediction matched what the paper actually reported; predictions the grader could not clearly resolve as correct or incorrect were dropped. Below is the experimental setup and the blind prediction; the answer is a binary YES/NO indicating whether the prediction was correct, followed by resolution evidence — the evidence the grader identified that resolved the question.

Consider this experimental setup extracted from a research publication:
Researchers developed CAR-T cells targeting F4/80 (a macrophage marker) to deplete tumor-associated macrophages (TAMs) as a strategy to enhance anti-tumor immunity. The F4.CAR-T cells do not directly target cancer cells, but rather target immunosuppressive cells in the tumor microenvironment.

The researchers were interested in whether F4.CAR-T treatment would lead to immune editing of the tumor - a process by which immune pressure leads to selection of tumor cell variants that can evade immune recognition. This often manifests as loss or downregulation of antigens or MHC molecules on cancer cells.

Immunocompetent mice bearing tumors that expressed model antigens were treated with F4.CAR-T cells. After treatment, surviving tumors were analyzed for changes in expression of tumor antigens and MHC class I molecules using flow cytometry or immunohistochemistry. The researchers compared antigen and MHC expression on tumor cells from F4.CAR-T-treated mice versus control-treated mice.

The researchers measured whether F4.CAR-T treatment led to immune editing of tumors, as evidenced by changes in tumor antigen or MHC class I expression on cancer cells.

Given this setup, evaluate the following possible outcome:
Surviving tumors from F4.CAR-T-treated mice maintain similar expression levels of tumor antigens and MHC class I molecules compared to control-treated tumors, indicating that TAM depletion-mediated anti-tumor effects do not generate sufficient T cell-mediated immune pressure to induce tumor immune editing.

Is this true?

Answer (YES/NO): NO